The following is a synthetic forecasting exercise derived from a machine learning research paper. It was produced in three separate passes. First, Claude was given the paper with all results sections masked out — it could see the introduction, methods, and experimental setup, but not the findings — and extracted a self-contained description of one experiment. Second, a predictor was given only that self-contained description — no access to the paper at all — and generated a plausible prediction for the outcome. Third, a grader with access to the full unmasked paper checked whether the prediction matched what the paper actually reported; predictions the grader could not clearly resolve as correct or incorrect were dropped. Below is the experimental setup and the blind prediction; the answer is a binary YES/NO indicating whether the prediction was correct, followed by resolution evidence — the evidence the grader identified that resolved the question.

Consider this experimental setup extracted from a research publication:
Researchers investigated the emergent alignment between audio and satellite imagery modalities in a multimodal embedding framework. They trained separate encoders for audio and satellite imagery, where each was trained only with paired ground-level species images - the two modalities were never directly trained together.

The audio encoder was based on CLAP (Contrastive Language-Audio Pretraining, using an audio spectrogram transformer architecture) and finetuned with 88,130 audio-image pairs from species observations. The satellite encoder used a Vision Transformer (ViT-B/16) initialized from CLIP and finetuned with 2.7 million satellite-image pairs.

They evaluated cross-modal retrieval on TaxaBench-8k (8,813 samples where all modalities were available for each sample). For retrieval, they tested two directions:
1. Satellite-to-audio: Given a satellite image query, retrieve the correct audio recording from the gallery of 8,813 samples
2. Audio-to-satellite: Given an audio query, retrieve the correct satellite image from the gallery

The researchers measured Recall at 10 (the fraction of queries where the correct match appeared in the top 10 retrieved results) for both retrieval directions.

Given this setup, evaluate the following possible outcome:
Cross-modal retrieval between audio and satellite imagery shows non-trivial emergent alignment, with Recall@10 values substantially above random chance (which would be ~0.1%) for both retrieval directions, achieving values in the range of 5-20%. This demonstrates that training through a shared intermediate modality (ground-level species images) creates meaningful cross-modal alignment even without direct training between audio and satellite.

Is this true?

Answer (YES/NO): YES